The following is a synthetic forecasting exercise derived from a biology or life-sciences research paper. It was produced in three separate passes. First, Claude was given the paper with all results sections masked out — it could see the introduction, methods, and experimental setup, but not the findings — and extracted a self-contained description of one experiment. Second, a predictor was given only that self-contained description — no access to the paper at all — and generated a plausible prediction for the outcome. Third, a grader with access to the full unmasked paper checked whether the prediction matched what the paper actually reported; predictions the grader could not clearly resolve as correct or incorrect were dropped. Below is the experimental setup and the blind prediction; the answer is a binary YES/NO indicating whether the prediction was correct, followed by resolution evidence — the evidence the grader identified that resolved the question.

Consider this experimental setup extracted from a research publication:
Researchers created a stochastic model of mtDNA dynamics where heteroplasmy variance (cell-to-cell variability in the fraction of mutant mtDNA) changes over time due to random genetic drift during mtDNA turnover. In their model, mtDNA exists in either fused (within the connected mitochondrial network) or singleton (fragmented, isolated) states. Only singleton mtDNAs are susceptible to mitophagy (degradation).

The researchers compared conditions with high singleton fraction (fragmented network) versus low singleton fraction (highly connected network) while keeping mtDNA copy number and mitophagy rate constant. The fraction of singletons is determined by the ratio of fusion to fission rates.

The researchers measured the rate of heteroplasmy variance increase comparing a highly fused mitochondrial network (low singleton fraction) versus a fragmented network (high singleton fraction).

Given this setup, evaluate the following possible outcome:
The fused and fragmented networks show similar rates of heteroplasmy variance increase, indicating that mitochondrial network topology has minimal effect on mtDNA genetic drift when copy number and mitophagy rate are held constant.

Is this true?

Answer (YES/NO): NO